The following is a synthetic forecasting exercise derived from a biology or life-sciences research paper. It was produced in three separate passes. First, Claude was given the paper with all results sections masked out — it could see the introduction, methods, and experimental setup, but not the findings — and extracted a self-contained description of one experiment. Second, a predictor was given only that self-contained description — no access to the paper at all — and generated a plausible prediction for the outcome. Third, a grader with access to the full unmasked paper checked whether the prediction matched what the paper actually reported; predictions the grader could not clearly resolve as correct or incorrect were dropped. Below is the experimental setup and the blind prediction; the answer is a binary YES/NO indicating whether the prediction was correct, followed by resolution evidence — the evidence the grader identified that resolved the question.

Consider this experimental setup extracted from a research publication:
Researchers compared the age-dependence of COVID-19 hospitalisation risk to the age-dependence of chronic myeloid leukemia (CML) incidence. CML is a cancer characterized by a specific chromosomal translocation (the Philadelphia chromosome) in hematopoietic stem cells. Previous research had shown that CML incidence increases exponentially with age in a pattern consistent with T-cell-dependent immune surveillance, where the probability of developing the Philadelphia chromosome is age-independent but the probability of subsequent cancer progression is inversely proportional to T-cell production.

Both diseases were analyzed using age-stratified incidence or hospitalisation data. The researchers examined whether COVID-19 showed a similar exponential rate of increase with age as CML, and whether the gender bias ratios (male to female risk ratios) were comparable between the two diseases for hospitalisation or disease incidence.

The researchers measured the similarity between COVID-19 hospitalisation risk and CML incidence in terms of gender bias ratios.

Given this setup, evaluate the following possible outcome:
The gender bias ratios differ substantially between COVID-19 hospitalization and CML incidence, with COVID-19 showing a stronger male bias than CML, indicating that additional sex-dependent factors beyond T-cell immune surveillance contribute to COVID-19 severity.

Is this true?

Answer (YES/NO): NO